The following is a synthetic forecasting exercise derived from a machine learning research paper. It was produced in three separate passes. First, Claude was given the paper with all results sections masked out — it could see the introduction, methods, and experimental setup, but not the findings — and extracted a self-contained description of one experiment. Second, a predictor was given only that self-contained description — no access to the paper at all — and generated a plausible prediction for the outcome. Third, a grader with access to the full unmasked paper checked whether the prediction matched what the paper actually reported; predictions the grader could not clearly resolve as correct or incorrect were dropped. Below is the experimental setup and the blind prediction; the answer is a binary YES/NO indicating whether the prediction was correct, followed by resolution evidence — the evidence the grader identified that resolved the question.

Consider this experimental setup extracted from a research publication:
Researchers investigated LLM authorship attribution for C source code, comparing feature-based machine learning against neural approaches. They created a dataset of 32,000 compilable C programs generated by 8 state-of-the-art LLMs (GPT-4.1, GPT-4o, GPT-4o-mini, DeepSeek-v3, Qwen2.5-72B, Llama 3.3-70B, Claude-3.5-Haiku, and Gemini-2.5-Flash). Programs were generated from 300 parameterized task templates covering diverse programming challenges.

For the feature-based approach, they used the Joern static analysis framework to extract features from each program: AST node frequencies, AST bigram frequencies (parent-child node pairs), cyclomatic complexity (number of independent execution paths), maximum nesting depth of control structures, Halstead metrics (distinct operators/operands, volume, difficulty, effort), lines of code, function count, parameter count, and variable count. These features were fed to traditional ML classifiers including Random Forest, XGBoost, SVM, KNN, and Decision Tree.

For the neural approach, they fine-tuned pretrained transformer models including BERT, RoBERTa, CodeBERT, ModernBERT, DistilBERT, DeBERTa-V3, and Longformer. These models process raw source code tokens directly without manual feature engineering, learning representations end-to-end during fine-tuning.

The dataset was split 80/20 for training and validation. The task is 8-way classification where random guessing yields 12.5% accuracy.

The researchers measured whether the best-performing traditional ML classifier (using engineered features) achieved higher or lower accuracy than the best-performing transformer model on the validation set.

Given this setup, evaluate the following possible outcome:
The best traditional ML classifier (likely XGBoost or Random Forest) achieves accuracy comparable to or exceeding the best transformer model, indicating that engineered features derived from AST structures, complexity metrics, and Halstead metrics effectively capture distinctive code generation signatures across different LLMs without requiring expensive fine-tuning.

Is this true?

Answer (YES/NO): NO